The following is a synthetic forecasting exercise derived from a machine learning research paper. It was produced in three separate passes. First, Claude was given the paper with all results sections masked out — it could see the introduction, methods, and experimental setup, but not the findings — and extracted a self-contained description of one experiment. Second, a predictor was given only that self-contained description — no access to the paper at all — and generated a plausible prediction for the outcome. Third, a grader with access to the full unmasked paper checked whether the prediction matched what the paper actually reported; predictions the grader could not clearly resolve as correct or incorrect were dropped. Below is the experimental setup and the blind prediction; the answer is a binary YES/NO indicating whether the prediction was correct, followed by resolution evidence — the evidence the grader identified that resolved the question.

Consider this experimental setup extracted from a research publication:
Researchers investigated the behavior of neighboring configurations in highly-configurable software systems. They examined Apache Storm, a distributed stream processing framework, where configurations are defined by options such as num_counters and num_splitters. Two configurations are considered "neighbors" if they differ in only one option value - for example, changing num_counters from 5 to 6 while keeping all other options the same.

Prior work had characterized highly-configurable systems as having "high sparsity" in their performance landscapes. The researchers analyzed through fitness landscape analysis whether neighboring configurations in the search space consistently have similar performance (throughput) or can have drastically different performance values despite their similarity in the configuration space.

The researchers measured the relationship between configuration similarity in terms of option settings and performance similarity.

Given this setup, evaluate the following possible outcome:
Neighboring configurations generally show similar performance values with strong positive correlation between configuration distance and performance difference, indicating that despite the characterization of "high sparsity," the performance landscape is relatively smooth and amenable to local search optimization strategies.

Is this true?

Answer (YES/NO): NO